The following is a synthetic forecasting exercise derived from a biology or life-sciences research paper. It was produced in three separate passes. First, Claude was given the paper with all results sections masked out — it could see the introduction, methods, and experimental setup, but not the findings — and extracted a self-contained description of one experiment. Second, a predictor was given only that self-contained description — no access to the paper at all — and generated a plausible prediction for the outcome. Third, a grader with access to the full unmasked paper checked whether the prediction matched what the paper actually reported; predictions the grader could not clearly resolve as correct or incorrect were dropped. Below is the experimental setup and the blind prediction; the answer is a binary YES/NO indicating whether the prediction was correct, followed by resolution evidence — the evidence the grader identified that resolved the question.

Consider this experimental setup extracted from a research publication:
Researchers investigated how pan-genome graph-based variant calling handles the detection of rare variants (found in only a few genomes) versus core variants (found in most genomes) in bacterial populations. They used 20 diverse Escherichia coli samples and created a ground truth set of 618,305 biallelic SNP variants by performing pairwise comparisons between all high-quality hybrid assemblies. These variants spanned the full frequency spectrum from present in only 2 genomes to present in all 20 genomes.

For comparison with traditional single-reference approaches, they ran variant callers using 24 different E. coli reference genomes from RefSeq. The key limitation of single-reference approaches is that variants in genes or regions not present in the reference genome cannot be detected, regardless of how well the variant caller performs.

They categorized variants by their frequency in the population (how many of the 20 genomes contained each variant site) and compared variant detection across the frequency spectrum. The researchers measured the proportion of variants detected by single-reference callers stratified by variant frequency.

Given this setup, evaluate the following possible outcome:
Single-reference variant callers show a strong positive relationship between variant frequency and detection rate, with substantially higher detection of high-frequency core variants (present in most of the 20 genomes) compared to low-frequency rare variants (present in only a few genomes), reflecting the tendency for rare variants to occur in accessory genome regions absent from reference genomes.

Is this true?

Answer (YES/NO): YES